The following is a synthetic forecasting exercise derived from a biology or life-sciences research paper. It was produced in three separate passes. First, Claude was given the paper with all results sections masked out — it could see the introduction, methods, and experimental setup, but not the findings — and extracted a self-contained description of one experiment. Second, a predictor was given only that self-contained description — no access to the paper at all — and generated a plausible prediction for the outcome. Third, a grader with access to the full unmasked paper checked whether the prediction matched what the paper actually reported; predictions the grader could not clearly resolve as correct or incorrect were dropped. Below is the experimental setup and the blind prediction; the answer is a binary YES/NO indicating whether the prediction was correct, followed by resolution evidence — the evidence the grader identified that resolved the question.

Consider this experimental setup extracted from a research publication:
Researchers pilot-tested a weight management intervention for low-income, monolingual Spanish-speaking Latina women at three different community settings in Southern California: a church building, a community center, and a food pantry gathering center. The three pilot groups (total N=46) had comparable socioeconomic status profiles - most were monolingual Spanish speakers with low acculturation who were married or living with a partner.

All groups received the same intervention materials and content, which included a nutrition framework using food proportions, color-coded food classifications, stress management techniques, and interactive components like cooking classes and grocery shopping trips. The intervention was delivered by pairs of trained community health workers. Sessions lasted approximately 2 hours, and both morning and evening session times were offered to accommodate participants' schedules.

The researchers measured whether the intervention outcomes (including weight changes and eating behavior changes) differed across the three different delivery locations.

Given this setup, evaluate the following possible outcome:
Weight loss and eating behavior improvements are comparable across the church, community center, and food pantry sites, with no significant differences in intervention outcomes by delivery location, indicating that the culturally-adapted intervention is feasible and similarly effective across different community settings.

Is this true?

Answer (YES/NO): YES